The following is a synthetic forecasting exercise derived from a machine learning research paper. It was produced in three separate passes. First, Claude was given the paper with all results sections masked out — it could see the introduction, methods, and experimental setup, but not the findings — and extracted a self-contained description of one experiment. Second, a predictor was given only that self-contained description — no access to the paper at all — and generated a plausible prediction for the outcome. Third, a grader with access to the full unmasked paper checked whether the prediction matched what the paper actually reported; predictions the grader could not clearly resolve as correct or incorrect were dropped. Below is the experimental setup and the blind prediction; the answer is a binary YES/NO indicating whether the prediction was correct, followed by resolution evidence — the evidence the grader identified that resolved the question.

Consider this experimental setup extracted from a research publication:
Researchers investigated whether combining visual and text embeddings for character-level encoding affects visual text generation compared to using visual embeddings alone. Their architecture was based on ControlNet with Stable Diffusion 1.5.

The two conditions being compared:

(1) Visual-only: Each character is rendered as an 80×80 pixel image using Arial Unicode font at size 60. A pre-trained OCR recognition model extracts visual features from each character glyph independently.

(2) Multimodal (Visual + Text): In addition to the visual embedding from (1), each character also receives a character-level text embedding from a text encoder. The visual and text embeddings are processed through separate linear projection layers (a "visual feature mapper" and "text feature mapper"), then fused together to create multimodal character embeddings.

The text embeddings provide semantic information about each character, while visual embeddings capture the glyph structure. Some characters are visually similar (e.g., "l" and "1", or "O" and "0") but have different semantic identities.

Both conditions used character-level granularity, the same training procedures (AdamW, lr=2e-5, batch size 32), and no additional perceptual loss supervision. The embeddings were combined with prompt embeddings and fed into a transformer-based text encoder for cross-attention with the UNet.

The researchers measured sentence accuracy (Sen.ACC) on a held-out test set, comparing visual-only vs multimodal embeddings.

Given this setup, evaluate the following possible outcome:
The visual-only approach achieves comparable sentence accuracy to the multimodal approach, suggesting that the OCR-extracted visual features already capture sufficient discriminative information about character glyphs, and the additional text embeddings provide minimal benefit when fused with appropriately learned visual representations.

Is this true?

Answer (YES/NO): NO